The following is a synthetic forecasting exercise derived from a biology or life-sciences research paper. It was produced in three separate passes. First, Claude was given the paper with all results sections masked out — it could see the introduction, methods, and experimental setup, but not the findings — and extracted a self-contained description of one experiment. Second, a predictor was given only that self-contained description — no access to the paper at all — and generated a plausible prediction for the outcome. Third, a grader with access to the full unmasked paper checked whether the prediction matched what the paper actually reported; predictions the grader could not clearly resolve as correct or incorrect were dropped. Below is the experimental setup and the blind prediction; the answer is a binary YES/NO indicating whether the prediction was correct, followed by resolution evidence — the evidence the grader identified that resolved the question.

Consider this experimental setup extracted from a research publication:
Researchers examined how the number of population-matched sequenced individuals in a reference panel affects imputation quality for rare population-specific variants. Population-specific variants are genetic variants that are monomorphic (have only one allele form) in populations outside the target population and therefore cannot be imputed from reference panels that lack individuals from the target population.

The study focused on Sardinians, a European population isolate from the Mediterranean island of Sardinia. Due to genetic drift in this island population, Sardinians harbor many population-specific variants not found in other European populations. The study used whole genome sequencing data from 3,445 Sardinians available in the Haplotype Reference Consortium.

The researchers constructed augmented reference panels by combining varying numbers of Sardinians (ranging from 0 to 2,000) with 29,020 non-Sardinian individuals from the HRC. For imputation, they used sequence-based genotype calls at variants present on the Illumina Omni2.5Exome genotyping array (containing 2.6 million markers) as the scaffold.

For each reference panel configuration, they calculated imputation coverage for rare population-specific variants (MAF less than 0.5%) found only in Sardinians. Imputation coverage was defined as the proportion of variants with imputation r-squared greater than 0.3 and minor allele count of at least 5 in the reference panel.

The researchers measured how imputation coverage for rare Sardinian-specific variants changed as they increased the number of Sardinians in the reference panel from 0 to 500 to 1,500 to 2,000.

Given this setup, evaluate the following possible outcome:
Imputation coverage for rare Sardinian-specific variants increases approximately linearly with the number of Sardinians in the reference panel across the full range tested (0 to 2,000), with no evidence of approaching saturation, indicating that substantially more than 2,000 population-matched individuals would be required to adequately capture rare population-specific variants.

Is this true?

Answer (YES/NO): NO